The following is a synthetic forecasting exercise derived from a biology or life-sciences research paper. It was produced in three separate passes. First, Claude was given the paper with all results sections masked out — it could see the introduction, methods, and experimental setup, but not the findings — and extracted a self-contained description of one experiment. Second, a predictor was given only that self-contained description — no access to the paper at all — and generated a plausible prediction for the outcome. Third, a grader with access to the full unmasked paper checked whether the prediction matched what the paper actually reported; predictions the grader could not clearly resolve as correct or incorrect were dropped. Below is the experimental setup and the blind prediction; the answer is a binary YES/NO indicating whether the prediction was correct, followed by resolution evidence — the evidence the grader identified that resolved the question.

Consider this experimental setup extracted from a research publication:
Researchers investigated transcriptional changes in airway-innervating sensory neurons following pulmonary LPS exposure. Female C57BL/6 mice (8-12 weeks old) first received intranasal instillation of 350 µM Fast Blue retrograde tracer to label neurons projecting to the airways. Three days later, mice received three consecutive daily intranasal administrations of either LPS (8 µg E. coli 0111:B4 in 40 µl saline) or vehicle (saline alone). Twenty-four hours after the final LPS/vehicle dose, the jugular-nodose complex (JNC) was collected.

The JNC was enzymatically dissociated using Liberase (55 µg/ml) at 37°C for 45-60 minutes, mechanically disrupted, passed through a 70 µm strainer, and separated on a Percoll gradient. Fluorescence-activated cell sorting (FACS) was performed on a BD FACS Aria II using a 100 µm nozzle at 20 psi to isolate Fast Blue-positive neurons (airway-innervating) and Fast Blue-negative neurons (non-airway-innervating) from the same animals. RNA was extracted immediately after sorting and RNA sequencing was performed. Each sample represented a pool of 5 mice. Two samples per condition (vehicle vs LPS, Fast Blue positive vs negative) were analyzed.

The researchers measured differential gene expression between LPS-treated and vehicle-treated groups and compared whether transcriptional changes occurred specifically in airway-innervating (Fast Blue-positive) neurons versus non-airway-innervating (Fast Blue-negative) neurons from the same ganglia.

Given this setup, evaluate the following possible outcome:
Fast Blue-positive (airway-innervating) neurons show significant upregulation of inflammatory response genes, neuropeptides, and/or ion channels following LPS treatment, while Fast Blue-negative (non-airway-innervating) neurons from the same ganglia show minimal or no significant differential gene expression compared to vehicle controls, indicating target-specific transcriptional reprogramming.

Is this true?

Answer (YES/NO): YES